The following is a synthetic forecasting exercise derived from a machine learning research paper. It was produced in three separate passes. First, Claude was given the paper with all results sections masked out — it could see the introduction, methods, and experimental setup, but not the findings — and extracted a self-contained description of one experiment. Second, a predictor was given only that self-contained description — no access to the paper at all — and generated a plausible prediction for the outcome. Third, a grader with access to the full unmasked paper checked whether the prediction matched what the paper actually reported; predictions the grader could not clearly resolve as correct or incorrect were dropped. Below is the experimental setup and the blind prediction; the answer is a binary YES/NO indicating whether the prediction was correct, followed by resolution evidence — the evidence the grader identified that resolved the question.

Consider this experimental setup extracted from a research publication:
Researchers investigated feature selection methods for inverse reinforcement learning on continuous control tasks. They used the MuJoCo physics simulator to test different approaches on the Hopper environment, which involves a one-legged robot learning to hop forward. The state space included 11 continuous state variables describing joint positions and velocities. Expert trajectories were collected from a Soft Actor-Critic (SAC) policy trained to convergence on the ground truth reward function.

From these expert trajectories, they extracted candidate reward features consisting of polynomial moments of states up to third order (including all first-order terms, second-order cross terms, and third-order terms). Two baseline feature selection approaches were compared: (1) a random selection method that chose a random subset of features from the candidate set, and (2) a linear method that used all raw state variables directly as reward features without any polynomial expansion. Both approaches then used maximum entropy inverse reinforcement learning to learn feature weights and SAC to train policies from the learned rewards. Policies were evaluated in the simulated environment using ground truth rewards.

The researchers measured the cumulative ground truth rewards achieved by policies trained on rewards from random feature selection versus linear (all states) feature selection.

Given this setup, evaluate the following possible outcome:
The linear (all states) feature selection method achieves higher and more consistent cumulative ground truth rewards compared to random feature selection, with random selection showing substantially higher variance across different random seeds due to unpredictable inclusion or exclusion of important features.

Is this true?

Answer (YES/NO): YES